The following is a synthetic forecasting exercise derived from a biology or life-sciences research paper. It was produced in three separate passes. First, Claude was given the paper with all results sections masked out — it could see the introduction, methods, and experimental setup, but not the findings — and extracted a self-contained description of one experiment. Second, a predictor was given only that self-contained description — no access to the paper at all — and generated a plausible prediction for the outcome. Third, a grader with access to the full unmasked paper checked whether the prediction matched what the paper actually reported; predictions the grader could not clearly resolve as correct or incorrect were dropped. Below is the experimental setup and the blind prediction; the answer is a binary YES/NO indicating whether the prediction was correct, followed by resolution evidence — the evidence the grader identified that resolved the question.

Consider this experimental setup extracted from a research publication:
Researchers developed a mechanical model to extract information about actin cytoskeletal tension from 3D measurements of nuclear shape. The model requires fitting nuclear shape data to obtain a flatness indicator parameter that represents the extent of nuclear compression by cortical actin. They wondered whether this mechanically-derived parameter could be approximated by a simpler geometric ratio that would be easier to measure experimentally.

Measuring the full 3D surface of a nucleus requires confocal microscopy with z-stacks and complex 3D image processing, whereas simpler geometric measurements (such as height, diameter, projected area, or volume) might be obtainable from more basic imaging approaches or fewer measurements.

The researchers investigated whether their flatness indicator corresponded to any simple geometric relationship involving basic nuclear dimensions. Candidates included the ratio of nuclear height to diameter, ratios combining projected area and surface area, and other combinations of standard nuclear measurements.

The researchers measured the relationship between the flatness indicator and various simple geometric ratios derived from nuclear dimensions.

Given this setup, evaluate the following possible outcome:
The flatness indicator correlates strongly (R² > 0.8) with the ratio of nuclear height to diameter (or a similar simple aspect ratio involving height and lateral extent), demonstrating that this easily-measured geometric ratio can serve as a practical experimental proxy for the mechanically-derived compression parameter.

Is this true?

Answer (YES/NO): NO